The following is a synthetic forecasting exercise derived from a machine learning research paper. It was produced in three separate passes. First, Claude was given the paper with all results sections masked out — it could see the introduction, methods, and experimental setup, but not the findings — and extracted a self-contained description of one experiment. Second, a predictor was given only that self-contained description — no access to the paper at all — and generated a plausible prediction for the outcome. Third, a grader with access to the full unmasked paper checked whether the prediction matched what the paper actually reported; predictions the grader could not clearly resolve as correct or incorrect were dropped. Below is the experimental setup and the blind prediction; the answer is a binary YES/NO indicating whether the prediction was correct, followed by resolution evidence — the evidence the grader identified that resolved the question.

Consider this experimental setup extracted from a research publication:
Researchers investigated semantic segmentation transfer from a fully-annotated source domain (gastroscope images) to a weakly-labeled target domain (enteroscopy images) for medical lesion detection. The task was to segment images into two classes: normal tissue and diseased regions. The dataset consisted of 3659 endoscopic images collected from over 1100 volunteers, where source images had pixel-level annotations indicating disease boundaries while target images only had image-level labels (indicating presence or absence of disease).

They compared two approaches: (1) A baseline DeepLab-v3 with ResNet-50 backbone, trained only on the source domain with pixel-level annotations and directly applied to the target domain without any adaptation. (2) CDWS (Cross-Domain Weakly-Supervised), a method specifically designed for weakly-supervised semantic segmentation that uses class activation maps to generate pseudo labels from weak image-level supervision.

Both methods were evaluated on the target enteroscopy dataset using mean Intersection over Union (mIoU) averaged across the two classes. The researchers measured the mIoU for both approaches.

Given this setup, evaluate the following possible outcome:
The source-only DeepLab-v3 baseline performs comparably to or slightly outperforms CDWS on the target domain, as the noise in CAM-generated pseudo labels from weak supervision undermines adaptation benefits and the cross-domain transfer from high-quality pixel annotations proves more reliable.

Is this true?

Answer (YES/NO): NO